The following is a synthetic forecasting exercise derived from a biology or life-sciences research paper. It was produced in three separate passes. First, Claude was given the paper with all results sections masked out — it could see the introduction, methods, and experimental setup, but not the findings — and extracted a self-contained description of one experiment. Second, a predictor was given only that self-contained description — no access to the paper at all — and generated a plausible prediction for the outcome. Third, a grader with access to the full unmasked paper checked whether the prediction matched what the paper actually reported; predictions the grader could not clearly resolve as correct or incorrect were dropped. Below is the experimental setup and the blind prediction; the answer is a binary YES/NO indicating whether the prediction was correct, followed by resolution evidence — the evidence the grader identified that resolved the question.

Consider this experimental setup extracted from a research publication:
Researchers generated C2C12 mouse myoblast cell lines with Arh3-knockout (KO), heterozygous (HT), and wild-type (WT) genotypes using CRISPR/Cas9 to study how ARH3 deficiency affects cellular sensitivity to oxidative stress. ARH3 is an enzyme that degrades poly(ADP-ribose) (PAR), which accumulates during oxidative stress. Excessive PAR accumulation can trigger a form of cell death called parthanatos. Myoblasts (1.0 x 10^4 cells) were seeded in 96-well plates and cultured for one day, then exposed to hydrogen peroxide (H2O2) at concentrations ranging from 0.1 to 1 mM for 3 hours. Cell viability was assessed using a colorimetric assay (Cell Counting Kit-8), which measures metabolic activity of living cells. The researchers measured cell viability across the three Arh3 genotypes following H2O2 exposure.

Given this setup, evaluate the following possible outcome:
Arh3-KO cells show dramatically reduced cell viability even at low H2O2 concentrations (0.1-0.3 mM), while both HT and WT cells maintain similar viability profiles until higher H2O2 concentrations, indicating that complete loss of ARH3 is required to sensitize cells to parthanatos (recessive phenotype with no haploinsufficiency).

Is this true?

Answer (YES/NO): NO